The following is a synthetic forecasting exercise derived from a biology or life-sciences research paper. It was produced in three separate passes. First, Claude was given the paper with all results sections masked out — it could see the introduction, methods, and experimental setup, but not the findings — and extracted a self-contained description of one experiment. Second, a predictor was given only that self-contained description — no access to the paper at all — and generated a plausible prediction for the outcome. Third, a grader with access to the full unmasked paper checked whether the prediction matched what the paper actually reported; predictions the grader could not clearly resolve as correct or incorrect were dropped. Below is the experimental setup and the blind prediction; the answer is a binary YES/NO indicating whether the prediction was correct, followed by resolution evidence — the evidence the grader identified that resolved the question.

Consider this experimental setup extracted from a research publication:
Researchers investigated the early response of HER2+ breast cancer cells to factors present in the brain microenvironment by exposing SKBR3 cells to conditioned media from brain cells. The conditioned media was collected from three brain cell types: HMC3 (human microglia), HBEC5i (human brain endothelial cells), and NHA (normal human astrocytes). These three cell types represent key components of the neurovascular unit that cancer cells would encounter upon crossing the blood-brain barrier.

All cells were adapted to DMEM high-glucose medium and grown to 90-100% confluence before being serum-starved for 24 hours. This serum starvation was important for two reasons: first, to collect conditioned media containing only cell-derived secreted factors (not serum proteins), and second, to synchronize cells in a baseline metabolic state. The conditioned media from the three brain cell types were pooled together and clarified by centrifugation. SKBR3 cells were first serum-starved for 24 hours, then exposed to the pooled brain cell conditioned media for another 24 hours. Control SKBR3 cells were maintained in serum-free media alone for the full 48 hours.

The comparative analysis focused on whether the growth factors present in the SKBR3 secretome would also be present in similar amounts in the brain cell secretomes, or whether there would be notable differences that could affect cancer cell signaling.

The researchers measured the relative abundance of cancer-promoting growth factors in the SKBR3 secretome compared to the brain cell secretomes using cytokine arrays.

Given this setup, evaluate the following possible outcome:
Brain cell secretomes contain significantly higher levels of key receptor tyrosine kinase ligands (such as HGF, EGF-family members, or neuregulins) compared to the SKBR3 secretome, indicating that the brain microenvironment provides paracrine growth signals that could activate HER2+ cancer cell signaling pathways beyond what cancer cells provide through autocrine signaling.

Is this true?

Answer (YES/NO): NO